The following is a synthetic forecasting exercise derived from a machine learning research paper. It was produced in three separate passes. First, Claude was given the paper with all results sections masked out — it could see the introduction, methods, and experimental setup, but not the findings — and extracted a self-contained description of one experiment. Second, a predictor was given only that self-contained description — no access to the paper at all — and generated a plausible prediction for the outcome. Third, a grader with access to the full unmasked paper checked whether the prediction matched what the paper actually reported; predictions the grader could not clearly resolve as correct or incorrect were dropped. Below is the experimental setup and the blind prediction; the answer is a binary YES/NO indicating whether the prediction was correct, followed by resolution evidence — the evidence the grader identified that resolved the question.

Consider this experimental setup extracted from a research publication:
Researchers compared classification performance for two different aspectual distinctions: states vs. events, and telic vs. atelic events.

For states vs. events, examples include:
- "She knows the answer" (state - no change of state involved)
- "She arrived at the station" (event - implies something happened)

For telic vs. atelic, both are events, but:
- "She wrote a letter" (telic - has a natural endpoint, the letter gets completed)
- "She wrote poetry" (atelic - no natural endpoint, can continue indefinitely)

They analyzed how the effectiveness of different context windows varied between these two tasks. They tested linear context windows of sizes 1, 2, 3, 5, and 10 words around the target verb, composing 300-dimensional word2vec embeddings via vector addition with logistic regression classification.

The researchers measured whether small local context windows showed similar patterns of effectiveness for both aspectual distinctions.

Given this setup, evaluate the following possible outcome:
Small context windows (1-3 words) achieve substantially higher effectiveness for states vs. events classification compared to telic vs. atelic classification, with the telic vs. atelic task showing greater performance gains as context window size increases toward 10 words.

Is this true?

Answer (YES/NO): NO